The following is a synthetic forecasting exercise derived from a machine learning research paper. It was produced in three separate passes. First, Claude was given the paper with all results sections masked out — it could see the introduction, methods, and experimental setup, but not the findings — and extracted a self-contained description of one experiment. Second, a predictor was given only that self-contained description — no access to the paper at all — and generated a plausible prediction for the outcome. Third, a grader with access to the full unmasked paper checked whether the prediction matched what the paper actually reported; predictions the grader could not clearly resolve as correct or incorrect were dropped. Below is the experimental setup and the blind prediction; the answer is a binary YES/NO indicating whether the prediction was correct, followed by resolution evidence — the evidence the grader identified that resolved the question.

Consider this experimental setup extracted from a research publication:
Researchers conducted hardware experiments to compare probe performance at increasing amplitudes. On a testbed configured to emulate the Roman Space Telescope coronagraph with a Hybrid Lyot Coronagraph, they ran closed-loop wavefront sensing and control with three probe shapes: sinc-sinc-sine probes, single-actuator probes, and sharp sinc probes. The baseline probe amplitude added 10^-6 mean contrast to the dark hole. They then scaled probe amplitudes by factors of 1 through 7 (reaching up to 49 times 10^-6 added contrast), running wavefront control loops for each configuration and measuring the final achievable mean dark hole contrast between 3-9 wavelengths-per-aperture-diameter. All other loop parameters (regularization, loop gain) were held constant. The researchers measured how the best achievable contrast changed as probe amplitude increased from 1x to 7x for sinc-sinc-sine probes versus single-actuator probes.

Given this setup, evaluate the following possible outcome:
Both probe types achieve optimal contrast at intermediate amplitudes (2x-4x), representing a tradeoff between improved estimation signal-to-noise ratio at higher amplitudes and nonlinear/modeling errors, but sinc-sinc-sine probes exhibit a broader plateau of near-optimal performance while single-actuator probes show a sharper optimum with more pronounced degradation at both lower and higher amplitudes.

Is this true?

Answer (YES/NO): NO